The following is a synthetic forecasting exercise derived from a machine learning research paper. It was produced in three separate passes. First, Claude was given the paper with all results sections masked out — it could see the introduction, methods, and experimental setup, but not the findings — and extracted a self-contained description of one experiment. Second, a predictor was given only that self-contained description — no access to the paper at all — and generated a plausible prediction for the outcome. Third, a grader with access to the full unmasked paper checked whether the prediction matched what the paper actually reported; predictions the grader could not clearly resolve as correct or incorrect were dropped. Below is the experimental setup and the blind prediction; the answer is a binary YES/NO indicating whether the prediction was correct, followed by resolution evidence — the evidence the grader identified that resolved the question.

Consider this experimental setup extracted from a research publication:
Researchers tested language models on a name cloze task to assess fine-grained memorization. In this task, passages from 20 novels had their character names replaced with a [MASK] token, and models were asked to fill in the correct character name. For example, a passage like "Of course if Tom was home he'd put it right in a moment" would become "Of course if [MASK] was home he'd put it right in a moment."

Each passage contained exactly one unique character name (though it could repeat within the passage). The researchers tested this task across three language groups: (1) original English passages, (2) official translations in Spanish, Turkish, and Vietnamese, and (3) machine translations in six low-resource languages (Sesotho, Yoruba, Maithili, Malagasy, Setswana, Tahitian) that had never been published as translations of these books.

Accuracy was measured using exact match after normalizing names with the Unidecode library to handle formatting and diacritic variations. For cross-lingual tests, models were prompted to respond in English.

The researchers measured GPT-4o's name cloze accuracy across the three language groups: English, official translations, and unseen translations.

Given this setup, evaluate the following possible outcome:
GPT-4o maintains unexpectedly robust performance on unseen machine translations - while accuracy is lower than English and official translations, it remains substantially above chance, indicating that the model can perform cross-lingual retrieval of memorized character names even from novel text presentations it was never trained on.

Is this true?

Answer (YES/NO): YES